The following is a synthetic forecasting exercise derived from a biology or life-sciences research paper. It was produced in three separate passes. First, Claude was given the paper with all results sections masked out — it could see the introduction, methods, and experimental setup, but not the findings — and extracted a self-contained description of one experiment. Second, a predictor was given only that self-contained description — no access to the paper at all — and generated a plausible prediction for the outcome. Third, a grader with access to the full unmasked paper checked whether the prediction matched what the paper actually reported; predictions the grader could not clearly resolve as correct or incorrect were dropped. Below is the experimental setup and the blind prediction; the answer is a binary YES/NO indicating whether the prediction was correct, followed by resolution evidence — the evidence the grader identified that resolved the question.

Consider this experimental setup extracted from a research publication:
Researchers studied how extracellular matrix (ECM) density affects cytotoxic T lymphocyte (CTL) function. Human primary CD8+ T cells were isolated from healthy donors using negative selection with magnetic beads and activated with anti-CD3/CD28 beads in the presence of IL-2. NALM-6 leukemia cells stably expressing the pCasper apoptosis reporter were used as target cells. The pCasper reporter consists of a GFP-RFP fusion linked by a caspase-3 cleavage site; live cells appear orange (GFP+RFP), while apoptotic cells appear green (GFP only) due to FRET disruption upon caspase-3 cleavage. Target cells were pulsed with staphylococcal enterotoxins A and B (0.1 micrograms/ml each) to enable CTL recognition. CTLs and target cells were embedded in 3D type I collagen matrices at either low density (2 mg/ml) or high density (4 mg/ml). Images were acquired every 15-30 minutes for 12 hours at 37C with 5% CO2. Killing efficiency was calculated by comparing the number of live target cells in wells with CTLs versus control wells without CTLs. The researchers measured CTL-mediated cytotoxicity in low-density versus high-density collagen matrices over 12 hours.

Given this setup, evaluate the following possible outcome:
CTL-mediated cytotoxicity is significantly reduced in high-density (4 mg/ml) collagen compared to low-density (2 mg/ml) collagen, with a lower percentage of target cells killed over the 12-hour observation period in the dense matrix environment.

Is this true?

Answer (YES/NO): YES